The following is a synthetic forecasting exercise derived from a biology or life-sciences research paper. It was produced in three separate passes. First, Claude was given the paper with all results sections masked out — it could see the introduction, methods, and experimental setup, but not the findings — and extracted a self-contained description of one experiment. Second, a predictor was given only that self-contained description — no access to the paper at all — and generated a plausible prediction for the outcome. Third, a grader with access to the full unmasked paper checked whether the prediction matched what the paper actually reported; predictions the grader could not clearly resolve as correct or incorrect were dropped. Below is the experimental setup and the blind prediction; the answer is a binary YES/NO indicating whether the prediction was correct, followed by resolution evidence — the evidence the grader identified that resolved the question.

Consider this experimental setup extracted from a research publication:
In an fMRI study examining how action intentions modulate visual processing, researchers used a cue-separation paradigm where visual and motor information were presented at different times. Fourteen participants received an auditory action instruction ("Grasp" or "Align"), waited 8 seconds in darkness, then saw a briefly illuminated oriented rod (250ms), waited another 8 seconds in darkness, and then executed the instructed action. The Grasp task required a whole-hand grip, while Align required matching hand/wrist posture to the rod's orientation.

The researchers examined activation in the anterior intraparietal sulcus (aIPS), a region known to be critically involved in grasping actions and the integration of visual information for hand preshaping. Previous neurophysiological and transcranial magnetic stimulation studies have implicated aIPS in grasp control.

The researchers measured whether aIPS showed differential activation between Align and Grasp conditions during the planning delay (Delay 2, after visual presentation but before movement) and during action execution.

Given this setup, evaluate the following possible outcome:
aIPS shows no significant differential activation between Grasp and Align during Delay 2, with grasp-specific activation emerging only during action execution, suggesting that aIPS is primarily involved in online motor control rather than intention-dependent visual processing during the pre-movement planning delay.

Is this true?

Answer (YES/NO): NO